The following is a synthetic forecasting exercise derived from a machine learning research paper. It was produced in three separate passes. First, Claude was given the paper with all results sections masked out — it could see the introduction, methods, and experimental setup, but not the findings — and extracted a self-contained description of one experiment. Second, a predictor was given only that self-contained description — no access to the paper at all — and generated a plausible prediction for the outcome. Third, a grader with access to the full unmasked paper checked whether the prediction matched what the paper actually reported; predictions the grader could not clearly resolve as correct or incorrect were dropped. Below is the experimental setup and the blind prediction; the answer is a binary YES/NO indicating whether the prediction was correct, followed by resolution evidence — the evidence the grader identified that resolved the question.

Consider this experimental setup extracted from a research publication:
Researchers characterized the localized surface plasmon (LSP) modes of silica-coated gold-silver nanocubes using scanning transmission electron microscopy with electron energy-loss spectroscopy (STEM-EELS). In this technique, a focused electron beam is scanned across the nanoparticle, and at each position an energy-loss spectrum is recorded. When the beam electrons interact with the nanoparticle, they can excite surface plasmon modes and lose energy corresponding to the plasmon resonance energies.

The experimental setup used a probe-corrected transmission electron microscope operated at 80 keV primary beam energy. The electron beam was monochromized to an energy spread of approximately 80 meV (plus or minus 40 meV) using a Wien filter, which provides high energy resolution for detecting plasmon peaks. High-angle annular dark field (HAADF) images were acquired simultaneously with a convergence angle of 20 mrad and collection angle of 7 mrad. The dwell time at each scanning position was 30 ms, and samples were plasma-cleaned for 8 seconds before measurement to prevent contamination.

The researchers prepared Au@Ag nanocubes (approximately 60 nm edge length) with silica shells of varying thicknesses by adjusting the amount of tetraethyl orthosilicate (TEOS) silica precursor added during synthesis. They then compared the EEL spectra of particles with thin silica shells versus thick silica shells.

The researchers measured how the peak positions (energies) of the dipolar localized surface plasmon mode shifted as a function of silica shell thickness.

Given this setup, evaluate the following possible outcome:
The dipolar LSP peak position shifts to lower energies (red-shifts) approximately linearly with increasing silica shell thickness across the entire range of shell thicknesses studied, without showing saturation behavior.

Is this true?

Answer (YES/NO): NO